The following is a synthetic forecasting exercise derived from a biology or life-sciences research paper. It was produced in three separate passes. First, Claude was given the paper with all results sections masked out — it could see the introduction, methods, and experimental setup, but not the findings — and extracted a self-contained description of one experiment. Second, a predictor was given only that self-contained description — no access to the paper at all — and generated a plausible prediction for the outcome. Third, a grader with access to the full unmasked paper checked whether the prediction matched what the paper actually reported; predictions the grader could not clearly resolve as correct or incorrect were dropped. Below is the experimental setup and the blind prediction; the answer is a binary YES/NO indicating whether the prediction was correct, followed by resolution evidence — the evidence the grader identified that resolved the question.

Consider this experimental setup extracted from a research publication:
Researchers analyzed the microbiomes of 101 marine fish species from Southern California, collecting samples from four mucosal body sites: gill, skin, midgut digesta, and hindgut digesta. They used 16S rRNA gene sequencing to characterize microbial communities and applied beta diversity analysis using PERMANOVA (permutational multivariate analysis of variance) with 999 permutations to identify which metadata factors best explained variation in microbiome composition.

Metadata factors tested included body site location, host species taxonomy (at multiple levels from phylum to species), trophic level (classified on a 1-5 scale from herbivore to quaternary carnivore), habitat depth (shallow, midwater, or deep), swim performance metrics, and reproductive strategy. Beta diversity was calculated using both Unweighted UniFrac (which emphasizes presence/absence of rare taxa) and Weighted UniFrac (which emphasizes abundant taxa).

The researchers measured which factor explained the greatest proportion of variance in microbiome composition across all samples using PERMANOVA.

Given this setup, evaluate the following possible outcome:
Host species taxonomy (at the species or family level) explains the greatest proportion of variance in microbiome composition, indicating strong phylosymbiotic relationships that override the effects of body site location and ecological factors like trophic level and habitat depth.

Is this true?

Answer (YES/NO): NO